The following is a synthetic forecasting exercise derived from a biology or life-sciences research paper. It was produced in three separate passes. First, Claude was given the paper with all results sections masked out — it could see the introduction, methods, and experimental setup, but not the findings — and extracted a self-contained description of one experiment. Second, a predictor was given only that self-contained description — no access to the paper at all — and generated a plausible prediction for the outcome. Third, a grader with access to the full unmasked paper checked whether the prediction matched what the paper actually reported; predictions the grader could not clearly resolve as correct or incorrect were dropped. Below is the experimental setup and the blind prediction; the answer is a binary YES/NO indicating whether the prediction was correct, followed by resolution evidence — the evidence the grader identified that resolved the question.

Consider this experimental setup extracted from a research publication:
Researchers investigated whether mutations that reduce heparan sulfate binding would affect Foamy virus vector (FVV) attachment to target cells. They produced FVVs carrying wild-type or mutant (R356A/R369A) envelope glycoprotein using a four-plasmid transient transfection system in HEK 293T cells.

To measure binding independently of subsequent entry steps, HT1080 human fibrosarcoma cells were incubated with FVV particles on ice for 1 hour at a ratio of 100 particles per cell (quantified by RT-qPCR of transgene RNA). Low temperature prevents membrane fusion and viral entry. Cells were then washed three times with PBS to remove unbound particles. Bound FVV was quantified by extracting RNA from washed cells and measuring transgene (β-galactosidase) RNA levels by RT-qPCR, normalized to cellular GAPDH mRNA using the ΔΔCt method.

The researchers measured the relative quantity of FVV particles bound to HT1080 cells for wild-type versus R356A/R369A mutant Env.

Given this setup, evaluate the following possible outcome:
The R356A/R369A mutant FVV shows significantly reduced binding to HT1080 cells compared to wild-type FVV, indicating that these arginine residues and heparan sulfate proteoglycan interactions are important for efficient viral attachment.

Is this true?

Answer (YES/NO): YES